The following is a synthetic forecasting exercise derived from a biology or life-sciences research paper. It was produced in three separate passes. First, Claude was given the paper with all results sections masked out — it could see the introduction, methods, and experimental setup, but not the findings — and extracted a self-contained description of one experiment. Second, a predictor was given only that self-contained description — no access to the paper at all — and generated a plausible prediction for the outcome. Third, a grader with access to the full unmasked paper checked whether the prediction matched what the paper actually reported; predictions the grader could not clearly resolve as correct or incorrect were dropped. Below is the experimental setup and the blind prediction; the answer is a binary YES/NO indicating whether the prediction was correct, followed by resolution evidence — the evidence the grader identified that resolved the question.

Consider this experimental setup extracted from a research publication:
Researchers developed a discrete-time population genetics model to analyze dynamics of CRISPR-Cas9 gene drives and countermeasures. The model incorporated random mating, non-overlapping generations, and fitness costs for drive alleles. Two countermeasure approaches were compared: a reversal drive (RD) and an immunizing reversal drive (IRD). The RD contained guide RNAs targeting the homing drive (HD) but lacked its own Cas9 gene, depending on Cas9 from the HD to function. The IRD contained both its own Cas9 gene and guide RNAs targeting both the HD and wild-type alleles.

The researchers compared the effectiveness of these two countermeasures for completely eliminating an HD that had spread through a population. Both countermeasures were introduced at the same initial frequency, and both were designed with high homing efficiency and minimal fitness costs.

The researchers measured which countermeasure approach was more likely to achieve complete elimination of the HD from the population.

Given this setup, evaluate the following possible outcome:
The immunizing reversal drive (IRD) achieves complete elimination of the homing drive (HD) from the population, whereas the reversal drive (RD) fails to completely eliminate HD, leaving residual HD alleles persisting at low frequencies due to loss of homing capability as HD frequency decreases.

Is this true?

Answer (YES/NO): NO